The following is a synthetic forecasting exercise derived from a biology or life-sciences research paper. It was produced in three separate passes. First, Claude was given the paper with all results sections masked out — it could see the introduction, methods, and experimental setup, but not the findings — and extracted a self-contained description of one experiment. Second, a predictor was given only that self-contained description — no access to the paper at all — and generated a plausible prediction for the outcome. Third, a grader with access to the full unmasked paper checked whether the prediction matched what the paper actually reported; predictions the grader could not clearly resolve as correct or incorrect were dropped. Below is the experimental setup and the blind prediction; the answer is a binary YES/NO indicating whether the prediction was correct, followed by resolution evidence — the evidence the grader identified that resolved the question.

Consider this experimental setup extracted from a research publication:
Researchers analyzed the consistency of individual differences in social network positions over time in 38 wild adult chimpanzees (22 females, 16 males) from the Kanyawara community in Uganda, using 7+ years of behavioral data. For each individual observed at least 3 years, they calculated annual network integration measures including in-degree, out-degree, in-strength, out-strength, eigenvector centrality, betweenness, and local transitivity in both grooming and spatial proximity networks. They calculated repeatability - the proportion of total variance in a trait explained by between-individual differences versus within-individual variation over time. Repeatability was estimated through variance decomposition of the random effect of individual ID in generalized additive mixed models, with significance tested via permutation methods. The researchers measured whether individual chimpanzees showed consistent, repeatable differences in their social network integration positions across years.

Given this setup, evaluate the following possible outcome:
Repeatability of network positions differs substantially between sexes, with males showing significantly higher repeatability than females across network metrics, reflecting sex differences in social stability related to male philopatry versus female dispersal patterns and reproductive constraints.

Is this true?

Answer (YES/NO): NO